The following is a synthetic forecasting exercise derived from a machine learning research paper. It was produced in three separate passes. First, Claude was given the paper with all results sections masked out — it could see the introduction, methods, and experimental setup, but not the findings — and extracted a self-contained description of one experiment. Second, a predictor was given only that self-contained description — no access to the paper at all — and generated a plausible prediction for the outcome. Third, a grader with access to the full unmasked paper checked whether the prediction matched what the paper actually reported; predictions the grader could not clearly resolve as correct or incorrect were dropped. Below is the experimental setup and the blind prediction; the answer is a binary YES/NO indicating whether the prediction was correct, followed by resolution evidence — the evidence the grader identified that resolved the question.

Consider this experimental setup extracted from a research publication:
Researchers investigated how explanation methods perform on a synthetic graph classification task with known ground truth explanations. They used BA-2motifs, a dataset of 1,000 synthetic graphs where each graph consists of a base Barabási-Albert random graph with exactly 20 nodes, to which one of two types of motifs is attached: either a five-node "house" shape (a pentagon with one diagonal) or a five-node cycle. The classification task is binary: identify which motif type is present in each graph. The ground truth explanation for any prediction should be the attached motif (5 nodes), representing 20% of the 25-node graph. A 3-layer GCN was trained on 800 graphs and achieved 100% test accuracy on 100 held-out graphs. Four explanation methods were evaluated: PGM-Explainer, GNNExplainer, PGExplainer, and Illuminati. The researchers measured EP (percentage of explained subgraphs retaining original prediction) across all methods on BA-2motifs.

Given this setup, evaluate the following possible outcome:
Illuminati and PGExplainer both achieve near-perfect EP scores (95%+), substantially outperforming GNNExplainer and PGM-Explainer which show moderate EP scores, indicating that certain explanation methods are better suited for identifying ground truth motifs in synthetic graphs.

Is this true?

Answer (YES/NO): NO